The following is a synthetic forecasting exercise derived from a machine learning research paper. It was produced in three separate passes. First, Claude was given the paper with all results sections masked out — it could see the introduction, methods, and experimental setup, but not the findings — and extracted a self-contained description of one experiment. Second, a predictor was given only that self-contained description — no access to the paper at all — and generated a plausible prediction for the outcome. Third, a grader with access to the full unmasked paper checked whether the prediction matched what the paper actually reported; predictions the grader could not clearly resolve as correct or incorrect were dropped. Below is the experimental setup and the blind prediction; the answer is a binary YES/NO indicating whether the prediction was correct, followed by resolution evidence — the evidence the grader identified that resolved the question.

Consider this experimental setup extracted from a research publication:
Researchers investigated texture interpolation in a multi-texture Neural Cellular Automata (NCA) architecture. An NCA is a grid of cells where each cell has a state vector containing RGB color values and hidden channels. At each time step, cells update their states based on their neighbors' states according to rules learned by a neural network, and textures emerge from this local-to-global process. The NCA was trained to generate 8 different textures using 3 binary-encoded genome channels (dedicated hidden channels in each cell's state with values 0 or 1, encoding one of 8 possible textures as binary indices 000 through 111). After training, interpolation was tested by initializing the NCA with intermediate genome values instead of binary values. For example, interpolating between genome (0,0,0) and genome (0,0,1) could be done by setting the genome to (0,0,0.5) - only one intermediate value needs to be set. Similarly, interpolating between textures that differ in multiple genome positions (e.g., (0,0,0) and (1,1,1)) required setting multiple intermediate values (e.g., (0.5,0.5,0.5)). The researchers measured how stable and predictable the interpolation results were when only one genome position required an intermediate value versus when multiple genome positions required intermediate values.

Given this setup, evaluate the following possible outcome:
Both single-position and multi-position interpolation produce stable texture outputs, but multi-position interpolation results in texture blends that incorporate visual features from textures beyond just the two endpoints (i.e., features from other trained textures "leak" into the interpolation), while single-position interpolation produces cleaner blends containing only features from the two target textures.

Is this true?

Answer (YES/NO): NO